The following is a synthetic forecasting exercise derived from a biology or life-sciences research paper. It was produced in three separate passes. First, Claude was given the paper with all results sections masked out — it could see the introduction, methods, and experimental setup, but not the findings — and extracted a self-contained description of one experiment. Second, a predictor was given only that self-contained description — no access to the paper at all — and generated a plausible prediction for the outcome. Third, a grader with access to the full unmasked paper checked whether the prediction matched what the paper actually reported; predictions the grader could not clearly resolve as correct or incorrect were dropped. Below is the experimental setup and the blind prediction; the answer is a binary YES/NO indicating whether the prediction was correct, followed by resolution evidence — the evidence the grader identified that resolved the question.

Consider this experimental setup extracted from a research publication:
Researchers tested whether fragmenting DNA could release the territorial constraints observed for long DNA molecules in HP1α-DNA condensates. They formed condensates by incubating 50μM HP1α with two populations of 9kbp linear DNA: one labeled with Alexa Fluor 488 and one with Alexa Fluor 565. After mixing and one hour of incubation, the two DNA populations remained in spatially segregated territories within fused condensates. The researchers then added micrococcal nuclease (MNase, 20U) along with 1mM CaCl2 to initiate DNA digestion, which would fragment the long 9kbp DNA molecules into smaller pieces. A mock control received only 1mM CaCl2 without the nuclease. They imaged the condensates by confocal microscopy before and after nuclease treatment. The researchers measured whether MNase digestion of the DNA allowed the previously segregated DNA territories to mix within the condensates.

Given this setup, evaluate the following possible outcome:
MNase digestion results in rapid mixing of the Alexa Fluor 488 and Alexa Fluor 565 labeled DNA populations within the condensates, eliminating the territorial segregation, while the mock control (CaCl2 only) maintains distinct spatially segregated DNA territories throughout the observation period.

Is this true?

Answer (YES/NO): YES